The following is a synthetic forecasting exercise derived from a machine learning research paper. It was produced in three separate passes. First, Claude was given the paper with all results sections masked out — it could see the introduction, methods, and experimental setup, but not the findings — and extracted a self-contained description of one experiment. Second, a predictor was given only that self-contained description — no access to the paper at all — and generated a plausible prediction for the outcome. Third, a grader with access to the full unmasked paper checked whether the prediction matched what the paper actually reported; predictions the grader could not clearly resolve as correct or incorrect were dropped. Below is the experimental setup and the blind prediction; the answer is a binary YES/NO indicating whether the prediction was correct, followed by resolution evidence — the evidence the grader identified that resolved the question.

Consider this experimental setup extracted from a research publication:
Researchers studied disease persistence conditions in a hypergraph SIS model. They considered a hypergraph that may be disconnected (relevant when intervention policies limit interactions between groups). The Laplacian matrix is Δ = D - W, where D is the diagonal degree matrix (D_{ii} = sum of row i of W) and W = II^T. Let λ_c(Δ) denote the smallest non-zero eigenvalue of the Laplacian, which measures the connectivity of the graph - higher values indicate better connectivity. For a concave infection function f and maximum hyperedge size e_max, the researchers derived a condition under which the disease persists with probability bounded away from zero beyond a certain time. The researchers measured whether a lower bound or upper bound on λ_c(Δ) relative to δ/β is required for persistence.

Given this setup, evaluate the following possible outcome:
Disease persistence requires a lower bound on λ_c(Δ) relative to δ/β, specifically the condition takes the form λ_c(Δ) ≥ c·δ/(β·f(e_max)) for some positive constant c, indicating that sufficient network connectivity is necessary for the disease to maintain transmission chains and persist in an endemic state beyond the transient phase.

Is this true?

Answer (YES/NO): YES